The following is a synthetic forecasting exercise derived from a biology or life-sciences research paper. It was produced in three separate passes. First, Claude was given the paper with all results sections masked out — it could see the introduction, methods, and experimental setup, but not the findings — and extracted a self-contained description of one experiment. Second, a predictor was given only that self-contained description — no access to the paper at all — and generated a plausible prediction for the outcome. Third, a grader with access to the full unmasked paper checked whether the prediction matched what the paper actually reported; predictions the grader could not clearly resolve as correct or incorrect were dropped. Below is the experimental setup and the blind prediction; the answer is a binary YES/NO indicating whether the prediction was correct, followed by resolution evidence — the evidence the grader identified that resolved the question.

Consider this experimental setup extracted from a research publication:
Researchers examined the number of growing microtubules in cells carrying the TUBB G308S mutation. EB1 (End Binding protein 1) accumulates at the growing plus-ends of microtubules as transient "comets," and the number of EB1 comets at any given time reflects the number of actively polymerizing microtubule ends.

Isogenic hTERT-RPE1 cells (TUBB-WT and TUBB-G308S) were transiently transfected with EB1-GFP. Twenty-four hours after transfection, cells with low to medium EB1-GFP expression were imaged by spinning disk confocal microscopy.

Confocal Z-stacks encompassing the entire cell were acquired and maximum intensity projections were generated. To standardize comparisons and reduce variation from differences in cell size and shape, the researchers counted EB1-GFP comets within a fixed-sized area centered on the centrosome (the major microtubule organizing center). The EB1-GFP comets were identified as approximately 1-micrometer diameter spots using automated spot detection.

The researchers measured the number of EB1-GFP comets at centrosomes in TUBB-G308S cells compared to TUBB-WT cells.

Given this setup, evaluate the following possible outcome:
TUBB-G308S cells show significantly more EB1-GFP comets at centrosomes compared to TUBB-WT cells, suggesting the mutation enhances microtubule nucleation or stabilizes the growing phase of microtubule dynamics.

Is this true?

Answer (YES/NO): NO